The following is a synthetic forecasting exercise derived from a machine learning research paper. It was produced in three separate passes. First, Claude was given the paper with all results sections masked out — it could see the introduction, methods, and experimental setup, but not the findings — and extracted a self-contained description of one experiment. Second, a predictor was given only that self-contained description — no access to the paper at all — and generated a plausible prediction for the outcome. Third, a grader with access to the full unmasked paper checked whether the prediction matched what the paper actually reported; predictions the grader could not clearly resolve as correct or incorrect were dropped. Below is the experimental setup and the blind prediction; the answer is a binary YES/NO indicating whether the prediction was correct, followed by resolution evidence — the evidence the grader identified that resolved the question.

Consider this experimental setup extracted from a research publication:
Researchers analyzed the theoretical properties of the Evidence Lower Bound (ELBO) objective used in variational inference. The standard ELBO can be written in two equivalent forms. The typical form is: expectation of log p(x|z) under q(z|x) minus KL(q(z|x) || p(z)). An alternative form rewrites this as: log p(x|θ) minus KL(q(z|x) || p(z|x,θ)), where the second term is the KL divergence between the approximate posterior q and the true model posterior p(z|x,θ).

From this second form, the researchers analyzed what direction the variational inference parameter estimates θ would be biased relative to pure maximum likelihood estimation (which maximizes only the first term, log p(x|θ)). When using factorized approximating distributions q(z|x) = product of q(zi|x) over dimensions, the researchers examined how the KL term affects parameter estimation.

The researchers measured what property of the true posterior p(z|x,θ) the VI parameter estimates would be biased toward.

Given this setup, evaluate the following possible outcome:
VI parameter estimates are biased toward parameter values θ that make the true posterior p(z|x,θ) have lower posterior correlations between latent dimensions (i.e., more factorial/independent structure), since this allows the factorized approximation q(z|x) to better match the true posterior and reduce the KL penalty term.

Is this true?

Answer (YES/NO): YES